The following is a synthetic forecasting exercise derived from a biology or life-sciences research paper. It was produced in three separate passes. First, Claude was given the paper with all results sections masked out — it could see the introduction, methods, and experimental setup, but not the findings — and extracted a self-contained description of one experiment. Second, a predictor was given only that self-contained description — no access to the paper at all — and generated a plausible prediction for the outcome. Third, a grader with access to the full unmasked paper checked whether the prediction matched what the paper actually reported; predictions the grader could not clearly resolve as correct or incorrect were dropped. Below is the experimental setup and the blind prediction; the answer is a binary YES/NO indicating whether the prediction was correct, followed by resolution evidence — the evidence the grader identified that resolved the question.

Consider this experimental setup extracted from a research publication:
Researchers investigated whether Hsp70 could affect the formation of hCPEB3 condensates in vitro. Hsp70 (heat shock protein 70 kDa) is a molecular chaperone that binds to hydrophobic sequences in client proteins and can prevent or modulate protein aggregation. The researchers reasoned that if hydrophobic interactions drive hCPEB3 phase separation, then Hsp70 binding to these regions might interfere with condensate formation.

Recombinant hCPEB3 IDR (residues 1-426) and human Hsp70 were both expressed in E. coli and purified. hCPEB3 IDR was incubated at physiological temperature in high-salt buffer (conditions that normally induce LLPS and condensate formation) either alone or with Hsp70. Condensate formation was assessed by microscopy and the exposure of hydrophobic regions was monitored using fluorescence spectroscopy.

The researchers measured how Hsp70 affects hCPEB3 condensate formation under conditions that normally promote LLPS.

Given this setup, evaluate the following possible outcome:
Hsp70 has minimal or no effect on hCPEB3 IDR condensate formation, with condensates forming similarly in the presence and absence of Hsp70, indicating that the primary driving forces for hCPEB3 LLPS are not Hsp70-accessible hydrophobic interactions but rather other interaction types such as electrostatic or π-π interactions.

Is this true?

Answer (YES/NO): NO